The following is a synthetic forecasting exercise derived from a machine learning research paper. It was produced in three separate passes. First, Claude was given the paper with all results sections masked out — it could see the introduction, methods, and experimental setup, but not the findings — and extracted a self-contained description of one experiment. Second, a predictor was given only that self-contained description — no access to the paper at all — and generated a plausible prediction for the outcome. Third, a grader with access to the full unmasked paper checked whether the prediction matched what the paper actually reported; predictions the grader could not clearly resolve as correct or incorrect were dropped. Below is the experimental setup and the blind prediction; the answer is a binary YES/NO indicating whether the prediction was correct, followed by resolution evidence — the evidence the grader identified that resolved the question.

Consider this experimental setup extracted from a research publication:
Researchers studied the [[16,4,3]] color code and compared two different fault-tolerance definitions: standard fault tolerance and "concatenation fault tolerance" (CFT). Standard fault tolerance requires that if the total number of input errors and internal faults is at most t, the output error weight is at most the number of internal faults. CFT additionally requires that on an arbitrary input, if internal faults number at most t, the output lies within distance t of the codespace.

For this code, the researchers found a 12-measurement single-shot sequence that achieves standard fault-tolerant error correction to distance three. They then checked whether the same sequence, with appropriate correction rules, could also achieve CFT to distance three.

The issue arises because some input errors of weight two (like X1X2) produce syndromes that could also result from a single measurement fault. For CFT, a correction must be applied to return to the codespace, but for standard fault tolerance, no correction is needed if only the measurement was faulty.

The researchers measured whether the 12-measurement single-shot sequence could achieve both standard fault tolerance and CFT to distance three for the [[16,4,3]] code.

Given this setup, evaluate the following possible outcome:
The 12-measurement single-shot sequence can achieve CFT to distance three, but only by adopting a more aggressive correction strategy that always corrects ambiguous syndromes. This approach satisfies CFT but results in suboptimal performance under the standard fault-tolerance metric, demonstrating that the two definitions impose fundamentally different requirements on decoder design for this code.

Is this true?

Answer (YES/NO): NO